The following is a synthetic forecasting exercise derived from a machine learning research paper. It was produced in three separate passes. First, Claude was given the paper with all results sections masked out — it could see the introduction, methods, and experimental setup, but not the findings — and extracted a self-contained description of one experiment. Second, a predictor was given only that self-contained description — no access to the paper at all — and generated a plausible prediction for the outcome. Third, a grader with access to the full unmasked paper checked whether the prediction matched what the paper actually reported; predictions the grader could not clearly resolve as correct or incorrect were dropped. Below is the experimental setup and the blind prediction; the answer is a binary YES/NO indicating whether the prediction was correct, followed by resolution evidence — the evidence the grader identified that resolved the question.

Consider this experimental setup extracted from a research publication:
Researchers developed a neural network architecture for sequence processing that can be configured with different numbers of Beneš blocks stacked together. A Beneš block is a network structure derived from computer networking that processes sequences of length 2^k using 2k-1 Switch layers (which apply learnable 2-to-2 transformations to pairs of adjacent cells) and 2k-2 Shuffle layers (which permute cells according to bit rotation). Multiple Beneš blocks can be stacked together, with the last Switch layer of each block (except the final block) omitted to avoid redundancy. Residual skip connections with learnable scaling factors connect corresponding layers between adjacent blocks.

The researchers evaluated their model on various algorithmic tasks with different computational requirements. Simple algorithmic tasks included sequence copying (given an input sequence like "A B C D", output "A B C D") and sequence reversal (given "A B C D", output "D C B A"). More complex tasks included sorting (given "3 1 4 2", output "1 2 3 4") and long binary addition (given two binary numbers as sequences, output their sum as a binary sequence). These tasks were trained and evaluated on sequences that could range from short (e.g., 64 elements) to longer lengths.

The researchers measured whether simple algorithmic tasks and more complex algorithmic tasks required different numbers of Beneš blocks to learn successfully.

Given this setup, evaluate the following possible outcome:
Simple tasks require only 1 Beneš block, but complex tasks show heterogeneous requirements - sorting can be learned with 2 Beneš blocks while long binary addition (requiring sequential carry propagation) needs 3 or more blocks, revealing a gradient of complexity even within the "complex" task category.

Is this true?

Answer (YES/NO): NO